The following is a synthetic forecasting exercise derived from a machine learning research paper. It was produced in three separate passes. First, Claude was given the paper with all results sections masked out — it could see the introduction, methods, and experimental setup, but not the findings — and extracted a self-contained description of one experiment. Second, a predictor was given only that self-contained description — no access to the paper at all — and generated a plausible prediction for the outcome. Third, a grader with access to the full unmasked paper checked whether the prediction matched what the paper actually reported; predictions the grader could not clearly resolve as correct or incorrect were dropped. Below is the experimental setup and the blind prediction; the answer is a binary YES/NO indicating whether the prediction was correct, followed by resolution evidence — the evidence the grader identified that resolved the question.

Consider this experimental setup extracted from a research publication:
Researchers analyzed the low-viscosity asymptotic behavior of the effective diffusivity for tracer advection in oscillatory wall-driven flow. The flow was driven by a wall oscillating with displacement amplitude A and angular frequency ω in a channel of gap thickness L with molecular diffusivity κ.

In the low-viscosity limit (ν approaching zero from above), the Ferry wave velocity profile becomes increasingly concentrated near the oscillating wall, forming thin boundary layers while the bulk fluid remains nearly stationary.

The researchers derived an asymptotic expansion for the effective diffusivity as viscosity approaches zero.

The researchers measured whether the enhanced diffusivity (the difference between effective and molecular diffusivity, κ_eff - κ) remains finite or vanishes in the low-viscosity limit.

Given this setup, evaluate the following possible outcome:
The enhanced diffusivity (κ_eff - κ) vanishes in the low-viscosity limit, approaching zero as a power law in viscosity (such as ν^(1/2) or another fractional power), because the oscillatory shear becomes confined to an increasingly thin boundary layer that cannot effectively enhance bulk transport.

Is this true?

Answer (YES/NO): NO